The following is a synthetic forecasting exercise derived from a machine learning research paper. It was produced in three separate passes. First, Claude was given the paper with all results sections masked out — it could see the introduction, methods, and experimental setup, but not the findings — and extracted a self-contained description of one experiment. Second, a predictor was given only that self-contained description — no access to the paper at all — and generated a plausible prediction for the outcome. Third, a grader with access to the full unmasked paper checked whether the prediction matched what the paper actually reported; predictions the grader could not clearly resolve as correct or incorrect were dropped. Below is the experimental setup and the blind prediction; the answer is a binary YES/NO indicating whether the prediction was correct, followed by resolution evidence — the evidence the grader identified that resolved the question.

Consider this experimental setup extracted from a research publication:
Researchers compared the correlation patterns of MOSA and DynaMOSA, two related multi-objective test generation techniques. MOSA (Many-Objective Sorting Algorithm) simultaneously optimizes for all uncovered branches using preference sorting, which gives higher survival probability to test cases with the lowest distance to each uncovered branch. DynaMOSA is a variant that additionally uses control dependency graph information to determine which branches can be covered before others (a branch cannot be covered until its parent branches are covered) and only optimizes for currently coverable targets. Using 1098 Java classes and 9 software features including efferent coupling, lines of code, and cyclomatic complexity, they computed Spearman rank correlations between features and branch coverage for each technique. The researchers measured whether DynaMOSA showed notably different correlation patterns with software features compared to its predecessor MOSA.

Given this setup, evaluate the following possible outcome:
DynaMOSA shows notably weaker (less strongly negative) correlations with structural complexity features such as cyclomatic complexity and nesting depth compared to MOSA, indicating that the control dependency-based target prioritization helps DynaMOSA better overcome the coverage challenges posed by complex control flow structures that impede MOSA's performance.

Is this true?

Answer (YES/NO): NO